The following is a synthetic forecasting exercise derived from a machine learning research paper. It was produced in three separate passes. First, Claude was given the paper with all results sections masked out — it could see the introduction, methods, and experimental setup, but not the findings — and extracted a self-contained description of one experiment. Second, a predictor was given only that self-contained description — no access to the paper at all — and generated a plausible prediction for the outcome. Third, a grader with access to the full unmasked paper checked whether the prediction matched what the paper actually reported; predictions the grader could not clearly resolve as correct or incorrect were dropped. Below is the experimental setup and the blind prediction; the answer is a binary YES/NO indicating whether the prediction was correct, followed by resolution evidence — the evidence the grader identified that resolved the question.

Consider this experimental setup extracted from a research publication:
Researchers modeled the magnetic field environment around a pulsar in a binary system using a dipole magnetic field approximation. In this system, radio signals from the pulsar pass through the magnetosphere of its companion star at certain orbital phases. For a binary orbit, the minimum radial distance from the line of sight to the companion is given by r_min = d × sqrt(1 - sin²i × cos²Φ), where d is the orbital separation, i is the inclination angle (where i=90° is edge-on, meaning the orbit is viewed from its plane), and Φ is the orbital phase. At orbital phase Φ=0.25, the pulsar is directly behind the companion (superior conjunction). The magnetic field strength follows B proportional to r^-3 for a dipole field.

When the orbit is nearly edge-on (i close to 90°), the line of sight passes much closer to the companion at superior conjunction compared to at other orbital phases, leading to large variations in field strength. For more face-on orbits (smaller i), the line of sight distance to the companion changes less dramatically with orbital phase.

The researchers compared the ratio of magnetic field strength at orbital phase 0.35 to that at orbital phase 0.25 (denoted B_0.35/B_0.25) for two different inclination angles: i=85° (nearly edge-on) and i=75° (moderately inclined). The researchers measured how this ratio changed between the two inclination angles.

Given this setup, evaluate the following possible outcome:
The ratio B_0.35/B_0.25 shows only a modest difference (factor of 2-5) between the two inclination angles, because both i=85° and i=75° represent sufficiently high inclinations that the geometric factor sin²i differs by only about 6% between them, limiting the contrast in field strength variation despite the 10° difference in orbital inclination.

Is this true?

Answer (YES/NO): NO